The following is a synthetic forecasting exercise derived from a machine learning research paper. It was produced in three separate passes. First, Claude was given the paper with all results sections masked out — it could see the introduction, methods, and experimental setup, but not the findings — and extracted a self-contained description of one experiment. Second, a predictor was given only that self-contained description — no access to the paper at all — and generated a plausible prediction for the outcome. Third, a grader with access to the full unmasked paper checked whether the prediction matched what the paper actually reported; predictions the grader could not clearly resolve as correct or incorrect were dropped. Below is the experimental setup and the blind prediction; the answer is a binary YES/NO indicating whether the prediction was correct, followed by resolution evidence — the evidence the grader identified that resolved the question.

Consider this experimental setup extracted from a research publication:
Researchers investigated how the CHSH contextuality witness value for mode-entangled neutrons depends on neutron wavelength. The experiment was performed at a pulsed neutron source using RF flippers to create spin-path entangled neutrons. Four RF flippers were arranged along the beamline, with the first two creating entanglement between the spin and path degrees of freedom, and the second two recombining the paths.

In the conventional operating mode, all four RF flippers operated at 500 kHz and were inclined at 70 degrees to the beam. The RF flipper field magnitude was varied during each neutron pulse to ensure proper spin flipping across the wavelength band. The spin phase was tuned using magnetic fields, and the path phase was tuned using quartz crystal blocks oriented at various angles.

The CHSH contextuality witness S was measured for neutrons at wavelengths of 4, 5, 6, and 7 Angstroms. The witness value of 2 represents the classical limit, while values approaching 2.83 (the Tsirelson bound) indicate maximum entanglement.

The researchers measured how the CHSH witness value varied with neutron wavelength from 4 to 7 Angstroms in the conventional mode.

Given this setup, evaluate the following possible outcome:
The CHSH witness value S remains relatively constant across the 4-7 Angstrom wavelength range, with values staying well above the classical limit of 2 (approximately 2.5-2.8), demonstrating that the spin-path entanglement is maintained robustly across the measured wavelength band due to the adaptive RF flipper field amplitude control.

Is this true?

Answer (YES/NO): NO